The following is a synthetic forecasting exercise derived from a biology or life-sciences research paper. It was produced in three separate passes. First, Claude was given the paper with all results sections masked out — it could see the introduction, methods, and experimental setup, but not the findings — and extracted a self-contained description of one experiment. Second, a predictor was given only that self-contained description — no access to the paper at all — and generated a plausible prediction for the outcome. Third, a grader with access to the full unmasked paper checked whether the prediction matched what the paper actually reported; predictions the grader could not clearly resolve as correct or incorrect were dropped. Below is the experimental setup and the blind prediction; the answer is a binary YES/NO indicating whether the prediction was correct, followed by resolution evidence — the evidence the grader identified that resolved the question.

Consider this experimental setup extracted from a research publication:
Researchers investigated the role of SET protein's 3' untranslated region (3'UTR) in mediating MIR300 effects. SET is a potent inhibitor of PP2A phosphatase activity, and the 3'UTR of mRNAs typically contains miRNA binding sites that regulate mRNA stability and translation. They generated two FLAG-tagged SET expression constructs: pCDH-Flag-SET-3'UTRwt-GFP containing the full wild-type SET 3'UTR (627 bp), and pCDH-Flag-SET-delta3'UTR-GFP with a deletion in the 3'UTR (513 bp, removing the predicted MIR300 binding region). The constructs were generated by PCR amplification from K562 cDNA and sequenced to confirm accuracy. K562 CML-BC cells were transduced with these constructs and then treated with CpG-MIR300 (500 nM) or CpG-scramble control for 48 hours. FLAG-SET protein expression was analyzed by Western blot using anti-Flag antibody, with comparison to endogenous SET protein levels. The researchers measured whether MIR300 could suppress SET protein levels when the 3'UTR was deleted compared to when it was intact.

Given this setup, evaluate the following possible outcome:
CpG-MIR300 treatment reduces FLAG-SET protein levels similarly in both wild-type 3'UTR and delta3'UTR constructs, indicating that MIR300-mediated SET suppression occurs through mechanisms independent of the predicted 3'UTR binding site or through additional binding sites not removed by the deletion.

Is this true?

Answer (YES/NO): NO